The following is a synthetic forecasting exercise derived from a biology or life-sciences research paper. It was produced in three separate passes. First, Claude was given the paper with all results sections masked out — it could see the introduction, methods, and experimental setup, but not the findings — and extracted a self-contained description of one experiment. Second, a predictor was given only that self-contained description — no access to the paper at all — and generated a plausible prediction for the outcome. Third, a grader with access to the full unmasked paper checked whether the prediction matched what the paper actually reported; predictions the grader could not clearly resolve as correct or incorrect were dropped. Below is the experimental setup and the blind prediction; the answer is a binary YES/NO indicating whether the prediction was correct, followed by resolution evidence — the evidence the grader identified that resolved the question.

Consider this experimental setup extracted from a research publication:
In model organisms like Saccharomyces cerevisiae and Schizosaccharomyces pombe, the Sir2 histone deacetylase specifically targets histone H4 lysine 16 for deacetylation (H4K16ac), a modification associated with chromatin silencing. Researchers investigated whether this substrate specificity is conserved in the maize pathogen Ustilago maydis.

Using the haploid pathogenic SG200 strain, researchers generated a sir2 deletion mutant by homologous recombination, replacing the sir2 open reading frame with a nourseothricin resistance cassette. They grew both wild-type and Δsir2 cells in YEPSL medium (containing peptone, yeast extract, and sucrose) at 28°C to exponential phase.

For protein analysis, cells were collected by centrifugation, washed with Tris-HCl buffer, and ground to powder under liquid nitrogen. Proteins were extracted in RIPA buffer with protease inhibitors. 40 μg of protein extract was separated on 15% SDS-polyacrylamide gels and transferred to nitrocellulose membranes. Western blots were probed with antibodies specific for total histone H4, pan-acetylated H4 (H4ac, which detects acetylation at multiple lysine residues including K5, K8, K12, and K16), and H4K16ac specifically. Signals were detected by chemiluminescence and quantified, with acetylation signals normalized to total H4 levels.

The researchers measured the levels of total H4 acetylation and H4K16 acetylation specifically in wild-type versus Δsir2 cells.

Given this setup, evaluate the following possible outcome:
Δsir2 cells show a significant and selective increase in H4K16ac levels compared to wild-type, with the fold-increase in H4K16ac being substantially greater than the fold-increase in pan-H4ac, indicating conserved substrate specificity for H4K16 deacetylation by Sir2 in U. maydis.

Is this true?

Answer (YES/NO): NO